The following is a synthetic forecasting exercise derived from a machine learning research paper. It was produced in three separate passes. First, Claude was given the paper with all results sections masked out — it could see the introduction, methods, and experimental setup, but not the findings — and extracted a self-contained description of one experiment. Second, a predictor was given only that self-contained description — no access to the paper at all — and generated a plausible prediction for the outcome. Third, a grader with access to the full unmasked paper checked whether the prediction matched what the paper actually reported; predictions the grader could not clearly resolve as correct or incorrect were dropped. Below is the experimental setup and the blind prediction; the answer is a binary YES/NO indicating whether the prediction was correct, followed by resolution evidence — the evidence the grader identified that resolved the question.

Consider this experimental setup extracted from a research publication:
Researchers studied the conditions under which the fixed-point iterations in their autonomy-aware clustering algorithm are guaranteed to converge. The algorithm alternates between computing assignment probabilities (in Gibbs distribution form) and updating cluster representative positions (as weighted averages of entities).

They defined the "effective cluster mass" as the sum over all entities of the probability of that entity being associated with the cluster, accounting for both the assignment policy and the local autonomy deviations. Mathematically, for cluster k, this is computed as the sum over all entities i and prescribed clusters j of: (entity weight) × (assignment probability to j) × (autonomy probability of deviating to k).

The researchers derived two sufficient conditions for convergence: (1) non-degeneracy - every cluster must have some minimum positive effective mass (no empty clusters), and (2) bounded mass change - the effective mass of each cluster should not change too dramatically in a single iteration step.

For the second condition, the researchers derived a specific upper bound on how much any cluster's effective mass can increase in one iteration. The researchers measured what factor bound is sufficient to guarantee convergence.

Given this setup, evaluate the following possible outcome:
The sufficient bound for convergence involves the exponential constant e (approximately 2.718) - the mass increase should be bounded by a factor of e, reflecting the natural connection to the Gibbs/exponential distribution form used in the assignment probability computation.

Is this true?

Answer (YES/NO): NO